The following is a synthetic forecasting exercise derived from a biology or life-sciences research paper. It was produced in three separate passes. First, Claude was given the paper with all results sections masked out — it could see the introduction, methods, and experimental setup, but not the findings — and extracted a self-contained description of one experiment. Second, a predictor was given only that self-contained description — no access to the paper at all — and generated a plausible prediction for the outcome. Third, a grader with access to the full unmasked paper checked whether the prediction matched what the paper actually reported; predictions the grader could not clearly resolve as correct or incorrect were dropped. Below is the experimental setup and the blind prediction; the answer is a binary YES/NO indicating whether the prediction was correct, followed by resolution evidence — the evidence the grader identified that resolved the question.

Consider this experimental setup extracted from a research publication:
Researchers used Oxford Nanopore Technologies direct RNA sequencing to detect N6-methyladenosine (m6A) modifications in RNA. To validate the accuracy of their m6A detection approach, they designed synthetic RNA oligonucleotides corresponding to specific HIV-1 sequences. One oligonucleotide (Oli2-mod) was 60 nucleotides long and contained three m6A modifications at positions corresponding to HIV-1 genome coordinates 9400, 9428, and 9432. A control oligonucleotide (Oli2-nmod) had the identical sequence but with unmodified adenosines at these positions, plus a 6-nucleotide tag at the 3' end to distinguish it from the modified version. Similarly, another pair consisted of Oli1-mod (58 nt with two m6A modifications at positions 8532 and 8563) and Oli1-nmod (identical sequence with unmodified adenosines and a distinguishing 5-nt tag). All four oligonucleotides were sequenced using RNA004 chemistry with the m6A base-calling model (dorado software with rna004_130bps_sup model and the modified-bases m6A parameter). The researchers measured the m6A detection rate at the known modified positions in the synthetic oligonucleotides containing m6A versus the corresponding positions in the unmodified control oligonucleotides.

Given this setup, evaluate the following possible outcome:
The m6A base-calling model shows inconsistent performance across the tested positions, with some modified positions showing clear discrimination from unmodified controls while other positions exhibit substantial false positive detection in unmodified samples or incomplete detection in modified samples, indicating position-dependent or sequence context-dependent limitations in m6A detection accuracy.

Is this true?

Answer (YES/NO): NO